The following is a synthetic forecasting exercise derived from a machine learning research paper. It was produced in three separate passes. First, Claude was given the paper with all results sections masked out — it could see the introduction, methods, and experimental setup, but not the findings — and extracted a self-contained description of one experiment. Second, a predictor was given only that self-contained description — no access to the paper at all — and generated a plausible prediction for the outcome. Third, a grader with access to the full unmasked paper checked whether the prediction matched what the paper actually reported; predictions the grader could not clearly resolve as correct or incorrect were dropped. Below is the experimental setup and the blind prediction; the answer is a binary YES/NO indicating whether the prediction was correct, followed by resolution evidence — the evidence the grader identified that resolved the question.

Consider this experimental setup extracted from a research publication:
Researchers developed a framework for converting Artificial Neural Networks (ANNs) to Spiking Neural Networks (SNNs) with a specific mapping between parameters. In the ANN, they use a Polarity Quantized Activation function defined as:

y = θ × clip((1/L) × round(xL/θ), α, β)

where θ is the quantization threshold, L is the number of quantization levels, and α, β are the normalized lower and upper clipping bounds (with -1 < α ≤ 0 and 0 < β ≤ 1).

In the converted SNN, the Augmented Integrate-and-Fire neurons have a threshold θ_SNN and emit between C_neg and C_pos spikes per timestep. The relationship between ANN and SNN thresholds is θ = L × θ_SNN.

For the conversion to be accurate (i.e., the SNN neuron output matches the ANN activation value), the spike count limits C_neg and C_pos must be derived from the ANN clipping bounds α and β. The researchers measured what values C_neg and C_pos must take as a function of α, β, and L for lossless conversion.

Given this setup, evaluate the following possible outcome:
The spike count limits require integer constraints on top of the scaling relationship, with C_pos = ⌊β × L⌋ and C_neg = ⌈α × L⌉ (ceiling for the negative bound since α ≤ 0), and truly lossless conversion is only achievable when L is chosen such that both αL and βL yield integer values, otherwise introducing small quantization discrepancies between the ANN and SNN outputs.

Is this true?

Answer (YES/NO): NO